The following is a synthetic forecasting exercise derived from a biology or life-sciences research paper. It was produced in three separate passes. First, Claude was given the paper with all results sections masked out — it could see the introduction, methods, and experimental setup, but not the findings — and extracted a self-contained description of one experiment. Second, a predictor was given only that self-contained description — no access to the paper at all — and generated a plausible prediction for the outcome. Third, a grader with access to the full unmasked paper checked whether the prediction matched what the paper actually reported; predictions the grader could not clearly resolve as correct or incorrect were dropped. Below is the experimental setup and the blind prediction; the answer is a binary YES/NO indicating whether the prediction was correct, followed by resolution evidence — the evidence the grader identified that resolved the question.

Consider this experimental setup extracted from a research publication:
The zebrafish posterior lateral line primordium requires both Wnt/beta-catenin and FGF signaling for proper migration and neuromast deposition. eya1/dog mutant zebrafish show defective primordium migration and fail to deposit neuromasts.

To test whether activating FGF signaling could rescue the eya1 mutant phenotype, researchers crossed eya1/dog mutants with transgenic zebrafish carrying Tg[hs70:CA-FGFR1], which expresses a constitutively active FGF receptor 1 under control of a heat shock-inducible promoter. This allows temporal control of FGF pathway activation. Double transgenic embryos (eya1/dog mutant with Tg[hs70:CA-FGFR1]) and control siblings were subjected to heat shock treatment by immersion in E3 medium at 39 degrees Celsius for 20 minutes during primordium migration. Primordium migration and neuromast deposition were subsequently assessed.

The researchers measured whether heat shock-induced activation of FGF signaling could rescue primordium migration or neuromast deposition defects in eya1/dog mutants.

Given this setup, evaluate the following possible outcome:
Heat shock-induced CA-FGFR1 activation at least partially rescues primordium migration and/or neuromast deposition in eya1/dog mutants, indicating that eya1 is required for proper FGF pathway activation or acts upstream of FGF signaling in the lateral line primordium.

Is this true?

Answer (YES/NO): NO